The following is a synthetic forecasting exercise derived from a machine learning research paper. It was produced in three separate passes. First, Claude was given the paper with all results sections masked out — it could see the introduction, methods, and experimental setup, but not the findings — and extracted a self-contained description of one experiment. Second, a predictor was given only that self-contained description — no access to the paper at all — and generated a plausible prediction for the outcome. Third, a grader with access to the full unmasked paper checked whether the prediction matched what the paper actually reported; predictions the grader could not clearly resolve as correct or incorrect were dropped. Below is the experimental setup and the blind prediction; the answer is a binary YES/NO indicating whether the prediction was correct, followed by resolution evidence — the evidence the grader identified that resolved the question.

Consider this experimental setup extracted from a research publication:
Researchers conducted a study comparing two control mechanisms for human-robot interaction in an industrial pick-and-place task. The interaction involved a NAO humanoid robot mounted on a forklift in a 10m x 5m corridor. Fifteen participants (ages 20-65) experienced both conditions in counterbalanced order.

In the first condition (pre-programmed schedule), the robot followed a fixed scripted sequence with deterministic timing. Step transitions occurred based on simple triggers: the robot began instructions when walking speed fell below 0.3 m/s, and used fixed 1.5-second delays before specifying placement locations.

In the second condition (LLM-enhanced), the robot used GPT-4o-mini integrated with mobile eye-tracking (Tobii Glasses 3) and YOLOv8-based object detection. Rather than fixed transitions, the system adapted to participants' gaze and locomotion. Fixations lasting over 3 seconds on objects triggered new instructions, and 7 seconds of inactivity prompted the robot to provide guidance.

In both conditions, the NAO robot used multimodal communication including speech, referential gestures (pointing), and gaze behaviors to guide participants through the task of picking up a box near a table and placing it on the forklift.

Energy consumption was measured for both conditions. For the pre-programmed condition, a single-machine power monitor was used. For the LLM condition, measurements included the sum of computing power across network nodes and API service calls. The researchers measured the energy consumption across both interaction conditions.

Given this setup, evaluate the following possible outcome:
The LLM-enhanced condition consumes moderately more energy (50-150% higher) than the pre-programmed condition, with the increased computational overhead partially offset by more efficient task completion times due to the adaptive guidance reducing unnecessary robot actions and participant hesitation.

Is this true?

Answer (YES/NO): NO